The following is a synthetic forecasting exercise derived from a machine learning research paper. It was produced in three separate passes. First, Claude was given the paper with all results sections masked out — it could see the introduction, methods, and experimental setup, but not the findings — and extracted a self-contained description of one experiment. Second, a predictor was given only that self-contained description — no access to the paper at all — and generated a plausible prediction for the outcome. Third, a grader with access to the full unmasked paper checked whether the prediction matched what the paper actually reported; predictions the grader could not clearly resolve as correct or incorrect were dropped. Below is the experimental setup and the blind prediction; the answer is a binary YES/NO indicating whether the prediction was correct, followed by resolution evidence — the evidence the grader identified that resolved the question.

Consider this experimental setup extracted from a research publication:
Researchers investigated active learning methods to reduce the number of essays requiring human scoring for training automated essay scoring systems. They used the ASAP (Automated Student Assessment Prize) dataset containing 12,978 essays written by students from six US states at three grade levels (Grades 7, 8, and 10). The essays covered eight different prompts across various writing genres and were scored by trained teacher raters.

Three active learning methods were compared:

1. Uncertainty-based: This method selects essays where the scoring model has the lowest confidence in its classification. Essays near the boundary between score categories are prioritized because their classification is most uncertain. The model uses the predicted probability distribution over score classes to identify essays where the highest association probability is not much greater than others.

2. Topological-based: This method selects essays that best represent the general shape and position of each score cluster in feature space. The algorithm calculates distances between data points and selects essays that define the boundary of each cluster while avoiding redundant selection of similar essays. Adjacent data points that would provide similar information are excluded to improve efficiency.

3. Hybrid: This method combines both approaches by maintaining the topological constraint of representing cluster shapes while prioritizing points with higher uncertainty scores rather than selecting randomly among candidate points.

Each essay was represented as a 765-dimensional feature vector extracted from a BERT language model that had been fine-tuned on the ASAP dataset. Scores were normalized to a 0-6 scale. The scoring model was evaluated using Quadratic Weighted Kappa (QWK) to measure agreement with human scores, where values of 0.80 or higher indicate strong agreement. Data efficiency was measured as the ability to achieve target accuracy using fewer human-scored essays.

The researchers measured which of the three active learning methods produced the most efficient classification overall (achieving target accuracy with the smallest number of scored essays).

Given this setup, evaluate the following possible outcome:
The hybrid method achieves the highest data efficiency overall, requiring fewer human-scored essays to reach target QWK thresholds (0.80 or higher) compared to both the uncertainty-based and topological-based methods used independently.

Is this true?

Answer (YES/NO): NO